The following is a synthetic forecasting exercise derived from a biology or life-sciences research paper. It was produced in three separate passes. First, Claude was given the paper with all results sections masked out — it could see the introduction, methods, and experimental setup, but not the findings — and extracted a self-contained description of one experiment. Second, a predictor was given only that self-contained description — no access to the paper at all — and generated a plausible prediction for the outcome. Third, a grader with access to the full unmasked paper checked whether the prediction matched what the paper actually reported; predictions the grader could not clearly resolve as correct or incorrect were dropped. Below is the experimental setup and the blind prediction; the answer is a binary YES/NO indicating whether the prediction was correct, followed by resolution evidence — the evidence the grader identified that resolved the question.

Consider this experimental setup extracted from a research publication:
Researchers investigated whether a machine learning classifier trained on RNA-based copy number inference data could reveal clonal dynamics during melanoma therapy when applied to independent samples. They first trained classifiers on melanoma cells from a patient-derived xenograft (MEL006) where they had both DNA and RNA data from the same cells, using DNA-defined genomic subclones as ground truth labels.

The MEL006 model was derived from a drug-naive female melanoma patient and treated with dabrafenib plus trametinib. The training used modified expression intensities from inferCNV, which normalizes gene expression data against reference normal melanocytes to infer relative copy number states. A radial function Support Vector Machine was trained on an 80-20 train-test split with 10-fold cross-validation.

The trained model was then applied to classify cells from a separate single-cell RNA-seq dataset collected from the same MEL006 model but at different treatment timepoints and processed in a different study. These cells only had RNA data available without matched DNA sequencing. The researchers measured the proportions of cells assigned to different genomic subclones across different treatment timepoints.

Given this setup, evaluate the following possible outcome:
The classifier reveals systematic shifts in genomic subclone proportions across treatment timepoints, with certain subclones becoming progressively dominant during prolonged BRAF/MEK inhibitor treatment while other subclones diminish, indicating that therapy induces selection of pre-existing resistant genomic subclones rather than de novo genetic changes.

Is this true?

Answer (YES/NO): NO